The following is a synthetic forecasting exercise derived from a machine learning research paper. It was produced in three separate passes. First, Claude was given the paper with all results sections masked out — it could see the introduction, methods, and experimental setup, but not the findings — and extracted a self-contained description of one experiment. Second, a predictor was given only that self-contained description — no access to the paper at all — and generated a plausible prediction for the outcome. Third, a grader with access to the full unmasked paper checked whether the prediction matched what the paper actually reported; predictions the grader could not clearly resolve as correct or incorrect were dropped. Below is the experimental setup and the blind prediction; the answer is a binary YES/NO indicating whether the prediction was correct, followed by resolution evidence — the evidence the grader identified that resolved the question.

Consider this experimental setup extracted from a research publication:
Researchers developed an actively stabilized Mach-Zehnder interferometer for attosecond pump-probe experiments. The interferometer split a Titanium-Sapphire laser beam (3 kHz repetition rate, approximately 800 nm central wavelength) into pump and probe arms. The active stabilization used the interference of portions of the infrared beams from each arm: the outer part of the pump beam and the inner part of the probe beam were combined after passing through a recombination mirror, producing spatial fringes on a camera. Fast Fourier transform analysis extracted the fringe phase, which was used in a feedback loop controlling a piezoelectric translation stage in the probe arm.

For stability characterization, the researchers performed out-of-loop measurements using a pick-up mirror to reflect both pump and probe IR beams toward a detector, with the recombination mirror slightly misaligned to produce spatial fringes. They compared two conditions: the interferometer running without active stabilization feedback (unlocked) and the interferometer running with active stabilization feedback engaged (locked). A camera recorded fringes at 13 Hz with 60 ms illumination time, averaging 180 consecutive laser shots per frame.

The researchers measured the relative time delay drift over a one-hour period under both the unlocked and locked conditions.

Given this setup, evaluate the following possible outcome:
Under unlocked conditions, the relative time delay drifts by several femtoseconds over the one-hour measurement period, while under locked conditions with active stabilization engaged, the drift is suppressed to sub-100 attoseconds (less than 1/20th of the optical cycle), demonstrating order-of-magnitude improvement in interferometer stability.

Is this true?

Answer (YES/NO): NO